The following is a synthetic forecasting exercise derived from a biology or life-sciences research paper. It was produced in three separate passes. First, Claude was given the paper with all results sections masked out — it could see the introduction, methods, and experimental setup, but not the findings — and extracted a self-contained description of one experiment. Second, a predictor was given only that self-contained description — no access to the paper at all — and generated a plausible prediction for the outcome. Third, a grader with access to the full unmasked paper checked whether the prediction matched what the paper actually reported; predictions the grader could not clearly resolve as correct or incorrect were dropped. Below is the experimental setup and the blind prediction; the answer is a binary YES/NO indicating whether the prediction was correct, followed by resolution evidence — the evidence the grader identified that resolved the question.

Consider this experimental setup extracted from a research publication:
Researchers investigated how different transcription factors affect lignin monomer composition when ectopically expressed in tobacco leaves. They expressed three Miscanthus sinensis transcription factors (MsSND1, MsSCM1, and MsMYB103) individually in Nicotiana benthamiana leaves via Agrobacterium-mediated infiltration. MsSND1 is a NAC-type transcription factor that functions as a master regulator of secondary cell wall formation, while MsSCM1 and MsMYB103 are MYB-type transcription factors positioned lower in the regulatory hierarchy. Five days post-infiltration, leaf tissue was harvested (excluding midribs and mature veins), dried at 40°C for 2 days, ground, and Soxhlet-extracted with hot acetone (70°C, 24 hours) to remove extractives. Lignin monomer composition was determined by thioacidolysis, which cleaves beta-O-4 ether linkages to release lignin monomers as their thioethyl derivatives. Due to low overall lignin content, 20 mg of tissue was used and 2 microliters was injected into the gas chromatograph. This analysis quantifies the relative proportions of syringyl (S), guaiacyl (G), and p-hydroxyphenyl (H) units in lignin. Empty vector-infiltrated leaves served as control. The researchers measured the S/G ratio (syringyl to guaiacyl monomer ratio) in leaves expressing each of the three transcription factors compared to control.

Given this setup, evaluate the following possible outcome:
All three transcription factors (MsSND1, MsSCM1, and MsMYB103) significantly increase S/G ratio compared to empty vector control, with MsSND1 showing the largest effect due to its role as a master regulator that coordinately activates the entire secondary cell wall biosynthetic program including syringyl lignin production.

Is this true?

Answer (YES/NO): NO